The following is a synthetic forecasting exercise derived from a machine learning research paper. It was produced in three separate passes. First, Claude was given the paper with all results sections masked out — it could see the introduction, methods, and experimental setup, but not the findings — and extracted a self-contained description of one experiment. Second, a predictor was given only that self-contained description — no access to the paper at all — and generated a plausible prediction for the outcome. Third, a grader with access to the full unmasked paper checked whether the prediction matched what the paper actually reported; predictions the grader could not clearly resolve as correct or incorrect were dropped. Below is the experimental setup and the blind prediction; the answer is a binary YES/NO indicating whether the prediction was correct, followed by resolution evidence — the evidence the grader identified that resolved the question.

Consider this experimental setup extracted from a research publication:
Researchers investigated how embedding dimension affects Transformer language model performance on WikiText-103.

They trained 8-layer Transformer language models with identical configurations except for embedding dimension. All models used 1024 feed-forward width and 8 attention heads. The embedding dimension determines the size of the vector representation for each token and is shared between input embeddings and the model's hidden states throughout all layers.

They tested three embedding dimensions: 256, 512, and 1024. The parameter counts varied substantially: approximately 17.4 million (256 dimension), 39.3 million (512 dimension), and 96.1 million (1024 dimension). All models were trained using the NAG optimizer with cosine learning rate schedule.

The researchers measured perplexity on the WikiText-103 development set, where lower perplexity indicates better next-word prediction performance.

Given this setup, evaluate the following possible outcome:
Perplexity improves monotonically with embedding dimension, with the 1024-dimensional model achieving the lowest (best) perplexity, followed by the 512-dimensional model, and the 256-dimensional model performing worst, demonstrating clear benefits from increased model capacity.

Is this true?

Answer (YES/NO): YES